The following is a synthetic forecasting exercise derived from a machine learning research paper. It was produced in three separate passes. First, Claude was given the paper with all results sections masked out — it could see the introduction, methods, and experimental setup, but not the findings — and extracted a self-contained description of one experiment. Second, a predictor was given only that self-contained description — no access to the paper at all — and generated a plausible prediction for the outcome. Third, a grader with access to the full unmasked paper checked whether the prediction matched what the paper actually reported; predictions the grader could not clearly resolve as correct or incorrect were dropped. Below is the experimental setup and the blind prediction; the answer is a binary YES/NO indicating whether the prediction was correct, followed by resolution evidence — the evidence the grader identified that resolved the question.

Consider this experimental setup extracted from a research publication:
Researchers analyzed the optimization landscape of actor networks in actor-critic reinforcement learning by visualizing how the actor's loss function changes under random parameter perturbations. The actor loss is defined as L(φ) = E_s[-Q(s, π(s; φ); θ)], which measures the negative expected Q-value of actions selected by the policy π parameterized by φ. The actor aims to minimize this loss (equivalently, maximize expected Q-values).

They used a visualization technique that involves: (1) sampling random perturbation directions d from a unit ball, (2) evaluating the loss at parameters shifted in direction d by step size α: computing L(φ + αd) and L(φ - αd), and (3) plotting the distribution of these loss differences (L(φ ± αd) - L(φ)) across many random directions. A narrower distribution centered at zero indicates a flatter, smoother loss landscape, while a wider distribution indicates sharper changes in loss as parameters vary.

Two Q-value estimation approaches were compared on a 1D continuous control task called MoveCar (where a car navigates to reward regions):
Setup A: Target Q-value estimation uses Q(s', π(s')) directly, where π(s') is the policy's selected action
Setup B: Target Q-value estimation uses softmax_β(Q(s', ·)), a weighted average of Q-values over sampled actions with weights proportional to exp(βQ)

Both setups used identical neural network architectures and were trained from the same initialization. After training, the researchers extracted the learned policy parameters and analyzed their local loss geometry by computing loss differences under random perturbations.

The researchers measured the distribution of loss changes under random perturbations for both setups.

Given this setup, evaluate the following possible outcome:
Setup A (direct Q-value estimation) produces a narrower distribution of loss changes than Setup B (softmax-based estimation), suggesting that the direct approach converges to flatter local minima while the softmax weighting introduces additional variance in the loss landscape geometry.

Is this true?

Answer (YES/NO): NO